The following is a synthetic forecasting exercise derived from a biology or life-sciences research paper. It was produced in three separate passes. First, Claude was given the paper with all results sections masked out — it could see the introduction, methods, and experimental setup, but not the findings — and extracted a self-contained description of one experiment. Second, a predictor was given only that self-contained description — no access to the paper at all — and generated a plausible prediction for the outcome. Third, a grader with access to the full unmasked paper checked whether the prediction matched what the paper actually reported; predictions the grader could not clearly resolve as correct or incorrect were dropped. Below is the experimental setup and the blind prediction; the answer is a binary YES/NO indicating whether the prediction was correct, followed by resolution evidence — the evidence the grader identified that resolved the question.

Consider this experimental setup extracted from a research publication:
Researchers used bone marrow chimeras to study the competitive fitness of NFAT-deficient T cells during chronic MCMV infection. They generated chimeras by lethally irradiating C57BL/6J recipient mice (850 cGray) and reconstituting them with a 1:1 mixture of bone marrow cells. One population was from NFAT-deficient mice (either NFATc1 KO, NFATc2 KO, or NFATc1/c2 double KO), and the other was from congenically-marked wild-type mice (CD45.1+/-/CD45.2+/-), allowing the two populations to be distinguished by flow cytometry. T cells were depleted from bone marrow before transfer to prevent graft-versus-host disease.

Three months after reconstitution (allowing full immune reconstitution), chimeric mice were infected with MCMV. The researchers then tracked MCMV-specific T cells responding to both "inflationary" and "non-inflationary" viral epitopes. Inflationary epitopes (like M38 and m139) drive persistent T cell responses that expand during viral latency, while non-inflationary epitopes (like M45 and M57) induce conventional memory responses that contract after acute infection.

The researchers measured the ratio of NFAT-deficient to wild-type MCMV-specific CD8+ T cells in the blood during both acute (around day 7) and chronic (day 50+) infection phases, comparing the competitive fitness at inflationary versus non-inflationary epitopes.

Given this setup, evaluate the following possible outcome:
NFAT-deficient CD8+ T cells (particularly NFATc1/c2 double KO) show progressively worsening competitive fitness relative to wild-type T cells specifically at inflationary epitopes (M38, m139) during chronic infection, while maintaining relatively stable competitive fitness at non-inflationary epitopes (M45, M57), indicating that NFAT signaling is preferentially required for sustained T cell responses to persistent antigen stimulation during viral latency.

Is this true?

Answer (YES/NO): YES